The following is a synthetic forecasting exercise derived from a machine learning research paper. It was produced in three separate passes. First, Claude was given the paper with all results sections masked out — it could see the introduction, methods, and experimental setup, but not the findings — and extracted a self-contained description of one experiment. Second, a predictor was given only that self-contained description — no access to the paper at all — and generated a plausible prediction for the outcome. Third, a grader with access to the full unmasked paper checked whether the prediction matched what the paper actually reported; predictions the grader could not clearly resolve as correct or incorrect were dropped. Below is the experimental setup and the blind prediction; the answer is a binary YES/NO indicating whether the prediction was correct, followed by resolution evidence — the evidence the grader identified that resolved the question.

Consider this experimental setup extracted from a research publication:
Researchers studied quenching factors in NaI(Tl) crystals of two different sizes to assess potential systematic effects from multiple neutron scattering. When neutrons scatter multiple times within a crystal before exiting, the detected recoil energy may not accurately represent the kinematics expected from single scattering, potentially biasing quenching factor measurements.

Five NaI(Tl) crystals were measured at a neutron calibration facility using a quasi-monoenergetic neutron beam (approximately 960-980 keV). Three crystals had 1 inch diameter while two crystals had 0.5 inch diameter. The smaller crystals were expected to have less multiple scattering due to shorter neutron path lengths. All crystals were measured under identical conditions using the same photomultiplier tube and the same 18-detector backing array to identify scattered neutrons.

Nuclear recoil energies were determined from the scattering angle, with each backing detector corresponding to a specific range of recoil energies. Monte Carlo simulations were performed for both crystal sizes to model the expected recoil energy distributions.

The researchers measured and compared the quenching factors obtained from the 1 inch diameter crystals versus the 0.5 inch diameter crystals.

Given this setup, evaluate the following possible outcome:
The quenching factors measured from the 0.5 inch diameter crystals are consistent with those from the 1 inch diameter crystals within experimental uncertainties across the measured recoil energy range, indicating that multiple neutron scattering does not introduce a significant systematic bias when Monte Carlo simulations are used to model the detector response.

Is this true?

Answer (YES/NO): YES